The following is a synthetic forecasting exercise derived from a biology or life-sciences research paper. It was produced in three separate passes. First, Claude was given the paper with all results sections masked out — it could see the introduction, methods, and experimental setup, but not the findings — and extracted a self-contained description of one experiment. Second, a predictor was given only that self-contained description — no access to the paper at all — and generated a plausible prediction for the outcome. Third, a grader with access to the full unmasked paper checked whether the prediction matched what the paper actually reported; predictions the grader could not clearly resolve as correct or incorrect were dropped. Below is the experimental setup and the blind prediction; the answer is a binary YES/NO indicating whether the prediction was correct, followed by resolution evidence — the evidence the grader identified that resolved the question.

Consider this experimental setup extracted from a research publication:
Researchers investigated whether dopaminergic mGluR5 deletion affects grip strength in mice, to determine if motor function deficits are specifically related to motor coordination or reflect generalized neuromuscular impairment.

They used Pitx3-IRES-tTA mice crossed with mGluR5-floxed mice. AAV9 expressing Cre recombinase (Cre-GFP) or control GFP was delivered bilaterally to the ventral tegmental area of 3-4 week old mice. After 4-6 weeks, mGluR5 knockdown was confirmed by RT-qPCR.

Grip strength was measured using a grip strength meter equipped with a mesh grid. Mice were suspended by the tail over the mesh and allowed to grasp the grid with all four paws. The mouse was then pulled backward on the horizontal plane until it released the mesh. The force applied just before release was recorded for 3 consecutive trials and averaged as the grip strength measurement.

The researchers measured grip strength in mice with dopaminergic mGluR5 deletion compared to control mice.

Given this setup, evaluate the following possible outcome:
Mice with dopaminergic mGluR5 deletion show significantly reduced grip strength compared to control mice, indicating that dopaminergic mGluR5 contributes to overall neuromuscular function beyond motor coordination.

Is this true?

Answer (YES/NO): YES